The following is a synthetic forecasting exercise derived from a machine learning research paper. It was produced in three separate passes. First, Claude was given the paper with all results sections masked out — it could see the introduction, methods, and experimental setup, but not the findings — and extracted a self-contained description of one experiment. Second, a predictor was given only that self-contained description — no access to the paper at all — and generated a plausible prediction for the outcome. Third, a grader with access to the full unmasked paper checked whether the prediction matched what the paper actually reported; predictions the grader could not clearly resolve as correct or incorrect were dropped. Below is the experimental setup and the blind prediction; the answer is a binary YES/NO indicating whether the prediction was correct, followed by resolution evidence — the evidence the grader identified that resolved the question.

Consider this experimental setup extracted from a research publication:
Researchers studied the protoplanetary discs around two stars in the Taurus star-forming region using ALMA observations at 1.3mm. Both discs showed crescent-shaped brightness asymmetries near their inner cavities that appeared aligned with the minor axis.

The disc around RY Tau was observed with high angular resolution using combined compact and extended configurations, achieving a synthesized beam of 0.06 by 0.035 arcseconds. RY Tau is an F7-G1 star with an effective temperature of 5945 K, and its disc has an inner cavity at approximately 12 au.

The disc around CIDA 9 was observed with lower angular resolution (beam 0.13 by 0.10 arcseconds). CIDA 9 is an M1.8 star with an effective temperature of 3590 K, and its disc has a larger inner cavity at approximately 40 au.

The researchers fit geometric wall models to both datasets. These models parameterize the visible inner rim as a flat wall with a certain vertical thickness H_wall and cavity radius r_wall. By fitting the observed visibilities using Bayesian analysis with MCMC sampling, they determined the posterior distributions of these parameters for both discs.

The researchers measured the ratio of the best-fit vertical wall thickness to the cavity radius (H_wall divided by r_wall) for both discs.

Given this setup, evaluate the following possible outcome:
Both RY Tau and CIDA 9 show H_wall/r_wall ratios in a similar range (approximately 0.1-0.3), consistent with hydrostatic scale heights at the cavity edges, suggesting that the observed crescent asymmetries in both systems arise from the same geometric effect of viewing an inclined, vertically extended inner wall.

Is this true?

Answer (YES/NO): NO